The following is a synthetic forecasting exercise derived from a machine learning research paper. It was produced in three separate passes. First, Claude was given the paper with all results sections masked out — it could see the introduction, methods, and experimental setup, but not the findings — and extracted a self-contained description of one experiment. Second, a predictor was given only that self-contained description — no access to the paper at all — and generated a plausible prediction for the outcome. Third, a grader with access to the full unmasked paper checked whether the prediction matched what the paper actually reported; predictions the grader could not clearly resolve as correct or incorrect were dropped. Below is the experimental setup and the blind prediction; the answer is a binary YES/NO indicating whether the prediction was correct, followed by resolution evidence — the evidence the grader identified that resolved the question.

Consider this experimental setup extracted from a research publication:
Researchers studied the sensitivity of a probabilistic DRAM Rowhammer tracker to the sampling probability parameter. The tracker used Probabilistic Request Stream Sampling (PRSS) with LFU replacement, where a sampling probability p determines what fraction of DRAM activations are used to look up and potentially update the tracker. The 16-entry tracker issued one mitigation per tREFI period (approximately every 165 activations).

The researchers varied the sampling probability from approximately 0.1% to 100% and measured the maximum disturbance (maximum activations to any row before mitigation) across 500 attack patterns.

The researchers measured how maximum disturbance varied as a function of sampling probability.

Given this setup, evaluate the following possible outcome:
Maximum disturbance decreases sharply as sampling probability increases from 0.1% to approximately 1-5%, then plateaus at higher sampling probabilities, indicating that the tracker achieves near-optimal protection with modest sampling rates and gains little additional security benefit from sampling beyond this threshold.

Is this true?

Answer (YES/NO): NO